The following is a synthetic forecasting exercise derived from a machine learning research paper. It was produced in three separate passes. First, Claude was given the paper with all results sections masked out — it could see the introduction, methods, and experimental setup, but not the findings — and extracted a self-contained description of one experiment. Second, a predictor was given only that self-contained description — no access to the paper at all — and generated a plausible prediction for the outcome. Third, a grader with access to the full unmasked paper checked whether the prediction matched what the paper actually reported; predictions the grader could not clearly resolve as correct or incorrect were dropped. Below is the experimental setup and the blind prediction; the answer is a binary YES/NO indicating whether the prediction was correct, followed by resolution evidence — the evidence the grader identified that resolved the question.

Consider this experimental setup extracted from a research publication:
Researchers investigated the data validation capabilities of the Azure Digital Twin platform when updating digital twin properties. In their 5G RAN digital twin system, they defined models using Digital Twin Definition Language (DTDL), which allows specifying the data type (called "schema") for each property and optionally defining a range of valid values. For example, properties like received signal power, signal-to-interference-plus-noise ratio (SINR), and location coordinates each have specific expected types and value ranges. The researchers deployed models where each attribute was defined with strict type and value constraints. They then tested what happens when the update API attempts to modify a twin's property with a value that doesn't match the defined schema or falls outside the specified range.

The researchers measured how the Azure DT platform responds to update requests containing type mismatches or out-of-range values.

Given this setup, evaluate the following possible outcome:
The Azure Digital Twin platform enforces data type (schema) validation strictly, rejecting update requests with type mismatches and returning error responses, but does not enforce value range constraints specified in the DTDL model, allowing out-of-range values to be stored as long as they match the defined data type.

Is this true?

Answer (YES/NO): NO